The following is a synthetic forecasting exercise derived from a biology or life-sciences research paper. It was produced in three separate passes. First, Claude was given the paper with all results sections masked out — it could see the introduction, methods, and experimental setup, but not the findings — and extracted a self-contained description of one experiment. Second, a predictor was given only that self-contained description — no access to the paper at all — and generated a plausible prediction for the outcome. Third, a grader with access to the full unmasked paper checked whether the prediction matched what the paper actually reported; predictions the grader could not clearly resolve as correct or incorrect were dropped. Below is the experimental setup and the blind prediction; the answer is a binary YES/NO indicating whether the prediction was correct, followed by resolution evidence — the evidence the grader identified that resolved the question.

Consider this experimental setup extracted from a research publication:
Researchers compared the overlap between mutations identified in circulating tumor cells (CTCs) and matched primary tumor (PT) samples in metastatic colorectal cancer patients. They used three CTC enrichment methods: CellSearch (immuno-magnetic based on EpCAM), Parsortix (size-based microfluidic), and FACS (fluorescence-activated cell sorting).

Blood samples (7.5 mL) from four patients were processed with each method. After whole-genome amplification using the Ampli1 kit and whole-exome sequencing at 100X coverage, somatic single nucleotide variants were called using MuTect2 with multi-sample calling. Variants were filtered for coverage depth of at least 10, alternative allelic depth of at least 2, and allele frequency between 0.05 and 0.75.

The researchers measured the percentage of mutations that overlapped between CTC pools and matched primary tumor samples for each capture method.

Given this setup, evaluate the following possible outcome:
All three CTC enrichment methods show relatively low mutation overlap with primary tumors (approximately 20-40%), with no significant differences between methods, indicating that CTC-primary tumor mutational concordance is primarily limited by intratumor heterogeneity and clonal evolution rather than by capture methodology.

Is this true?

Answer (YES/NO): NO